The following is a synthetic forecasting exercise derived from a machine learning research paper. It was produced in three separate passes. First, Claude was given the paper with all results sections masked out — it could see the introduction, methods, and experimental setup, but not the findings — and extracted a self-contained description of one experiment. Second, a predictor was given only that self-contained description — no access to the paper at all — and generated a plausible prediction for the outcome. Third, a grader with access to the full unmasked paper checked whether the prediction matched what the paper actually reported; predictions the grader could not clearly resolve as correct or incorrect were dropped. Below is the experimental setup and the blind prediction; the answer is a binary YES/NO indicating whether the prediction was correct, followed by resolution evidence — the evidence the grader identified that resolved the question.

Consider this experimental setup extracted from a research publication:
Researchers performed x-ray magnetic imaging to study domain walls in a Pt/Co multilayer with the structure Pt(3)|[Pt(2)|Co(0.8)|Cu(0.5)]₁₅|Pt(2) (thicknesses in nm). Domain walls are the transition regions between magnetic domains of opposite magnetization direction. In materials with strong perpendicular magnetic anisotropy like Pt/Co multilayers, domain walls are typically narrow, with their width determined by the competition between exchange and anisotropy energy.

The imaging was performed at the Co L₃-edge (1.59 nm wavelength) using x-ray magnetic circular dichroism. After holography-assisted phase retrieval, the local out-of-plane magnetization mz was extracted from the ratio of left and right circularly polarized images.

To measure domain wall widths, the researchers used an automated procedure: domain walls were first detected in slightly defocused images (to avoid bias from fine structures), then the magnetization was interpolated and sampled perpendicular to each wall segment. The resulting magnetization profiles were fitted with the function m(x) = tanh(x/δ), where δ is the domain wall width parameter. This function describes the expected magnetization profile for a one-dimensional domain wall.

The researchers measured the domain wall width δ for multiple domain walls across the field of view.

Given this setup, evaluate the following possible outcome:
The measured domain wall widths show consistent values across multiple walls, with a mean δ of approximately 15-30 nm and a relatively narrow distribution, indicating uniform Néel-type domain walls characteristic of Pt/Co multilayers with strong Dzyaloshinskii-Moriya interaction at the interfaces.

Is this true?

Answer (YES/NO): NO